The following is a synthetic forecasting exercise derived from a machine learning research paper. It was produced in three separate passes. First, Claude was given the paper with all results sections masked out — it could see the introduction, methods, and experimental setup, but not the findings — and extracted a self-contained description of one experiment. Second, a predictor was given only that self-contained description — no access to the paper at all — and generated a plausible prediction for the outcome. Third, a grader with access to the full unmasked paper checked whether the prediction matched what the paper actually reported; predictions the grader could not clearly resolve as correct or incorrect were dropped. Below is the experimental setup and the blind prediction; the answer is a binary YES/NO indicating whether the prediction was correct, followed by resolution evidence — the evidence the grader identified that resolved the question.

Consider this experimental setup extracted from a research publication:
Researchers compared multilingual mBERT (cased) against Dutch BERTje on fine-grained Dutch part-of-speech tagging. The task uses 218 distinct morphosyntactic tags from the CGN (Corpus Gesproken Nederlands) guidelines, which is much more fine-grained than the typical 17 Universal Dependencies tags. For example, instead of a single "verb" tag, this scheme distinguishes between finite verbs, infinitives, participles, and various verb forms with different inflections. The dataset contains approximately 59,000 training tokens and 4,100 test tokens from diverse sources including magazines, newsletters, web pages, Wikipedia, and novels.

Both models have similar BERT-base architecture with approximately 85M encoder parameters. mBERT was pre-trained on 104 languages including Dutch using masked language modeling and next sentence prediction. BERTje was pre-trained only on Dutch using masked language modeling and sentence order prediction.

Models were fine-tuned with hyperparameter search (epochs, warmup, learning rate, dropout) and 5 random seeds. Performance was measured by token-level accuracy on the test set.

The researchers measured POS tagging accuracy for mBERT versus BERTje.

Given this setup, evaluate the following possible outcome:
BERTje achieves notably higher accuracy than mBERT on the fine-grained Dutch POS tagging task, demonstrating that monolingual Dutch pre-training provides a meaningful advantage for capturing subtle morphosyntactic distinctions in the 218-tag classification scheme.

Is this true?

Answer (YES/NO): NO